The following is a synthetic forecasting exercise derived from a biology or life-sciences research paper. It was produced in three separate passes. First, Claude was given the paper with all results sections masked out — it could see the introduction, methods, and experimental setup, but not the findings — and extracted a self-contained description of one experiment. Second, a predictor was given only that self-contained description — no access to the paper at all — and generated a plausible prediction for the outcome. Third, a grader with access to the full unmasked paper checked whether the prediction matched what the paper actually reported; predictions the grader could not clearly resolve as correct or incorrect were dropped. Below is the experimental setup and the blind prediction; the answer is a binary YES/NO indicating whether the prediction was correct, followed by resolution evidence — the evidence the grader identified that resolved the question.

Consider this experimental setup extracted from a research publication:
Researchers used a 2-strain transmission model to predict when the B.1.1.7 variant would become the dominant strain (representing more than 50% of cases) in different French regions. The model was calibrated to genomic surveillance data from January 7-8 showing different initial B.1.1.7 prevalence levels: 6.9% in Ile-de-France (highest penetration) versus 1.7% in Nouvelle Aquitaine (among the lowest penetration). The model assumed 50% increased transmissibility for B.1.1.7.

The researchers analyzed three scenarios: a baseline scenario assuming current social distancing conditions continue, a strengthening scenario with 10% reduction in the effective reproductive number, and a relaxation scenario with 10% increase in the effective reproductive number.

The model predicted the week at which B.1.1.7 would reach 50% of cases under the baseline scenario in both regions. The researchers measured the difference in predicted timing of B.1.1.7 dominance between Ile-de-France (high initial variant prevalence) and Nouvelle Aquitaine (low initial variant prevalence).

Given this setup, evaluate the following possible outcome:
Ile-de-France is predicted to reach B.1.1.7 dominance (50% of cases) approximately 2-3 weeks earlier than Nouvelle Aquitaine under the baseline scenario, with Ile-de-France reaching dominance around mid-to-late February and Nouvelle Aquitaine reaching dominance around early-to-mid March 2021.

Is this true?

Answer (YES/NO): YES